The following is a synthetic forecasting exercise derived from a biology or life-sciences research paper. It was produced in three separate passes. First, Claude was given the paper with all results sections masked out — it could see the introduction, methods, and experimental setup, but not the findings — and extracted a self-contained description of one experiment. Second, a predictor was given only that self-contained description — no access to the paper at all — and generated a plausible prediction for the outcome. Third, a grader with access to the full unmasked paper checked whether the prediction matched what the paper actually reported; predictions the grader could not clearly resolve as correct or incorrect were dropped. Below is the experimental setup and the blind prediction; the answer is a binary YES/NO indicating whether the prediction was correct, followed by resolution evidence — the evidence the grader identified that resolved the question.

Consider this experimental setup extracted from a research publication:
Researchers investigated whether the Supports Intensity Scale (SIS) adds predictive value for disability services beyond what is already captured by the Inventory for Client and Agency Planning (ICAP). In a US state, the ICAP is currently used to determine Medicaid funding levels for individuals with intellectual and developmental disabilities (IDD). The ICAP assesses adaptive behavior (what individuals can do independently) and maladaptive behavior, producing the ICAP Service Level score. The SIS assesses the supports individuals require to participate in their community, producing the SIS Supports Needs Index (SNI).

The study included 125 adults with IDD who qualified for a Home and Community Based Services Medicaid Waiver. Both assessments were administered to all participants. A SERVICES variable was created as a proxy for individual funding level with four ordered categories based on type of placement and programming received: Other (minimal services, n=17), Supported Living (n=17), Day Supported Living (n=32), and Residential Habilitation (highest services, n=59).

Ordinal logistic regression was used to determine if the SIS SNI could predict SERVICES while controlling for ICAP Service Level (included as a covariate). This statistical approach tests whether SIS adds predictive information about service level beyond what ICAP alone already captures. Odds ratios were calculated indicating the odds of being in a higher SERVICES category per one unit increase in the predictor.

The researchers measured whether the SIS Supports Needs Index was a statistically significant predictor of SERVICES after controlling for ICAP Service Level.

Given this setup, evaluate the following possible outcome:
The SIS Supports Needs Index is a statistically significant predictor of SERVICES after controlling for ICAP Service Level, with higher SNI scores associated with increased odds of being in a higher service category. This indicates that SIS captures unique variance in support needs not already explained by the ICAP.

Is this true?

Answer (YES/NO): NO